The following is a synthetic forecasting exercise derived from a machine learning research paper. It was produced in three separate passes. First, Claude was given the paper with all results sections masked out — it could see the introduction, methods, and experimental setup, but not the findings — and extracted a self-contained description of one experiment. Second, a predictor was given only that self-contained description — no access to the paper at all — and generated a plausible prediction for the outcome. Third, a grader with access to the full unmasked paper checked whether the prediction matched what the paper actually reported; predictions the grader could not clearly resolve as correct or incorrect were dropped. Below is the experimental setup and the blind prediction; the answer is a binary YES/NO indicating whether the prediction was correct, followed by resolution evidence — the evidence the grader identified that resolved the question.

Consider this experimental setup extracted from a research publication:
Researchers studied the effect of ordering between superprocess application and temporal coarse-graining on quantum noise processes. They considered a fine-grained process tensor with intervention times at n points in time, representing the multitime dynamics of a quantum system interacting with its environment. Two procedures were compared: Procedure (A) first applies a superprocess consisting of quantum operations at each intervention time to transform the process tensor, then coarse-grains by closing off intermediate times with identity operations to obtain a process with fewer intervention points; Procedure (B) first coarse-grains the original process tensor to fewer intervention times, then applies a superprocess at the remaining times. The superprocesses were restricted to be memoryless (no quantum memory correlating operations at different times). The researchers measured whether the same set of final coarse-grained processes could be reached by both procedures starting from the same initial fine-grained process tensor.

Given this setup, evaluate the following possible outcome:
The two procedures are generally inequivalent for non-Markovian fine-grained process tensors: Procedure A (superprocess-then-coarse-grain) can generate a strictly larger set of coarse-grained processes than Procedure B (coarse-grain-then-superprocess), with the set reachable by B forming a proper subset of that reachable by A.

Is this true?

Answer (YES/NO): YES